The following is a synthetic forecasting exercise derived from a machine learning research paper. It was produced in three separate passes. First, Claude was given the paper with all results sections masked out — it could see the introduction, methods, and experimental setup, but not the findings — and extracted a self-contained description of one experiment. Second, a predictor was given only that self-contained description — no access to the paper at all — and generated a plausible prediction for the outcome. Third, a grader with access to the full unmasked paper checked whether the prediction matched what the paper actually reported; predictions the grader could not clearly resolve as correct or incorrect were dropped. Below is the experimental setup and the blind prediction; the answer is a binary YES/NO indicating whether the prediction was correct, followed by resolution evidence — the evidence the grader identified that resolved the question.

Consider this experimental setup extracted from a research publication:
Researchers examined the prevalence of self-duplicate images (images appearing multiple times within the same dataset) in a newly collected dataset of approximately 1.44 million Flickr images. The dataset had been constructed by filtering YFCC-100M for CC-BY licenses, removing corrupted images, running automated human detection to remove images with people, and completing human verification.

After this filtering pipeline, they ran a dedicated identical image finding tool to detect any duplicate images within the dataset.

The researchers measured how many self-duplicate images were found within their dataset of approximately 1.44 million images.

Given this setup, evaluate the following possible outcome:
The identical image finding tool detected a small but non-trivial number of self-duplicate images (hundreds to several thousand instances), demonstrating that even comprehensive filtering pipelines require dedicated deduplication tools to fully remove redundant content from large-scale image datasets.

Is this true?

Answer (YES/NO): YES